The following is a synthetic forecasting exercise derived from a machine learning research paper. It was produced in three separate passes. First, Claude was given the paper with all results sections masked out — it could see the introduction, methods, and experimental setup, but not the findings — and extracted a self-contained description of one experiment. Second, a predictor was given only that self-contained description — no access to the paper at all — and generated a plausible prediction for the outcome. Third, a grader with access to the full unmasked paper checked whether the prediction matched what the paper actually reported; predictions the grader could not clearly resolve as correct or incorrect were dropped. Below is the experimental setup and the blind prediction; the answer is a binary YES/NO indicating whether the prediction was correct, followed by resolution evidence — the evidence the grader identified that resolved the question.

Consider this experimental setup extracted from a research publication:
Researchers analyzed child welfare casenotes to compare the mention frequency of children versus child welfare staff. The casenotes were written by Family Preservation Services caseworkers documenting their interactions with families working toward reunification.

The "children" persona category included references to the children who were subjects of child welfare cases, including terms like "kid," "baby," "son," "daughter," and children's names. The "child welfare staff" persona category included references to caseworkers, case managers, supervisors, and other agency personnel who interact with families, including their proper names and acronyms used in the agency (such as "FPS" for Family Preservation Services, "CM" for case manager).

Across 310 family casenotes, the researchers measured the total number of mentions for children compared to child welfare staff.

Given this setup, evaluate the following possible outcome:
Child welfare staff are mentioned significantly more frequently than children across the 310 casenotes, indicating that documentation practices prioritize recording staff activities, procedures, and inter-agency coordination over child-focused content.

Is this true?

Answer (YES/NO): NO